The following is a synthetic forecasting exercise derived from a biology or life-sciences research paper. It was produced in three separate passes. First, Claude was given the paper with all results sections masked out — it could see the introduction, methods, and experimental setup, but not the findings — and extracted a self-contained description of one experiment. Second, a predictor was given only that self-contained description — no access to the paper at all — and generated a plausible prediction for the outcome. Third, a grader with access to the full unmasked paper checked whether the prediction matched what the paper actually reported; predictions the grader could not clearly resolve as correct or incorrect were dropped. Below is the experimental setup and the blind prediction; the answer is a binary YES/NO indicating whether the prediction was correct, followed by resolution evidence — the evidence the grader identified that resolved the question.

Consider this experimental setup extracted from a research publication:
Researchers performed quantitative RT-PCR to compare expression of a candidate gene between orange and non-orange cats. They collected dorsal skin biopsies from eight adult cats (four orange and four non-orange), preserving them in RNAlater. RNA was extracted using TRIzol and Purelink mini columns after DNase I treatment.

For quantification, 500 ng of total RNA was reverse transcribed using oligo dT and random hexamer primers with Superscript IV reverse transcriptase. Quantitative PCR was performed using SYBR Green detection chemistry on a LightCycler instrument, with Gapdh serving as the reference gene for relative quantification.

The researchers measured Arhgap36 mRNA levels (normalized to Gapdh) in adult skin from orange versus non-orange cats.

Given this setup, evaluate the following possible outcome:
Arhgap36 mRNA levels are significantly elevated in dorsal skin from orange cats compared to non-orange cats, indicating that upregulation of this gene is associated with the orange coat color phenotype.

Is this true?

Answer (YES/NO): YES